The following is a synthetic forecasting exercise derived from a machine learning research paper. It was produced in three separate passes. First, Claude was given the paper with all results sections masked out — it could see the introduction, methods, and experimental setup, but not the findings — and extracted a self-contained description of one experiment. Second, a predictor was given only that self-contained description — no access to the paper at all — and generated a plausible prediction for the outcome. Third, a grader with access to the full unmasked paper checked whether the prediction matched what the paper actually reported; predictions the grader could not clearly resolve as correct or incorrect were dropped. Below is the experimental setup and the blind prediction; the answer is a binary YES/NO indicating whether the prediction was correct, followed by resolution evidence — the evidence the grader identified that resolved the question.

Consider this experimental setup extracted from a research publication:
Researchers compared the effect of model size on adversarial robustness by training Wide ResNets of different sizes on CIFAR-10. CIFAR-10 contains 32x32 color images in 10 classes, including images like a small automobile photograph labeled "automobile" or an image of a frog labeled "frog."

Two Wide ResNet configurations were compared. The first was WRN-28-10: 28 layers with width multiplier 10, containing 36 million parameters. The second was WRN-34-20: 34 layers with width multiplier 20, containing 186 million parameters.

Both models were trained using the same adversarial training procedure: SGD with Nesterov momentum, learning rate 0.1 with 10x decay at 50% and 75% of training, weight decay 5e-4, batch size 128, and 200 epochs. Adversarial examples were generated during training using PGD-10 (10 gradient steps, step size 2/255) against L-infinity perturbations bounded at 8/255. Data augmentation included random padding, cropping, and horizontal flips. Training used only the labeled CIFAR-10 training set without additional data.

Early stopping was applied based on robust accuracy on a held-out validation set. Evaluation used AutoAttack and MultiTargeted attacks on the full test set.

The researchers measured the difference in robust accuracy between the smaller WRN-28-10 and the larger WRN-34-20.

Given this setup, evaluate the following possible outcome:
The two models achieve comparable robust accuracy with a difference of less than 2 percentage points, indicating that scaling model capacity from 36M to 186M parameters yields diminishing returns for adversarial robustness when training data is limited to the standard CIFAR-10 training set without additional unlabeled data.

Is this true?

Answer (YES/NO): NO